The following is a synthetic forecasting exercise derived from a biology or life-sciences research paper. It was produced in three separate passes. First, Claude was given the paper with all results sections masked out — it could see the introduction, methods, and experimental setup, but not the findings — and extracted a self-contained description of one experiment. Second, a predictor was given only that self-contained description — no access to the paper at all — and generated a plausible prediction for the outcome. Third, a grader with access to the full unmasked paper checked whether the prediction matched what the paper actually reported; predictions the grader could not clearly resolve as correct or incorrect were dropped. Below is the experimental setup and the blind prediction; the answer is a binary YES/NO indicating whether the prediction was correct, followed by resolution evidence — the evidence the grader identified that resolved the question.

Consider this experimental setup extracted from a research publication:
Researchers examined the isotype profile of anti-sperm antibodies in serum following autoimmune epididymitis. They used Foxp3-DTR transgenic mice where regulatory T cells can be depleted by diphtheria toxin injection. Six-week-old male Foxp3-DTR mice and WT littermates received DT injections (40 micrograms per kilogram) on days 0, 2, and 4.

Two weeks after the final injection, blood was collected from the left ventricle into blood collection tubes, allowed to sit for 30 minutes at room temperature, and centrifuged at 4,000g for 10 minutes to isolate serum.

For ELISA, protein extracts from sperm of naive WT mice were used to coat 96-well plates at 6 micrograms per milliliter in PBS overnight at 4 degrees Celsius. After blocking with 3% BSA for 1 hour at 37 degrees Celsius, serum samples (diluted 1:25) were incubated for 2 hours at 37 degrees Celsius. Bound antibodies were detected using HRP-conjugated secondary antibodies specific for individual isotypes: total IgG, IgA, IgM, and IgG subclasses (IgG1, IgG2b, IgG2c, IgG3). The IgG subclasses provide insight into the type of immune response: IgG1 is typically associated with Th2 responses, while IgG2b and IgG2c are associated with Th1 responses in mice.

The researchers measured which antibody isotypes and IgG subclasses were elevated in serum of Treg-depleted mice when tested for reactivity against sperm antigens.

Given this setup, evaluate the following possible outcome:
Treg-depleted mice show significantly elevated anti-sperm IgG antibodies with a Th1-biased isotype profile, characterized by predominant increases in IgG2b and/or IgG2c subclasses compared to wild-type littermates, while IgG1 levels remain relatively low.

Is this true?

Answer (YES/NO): NO